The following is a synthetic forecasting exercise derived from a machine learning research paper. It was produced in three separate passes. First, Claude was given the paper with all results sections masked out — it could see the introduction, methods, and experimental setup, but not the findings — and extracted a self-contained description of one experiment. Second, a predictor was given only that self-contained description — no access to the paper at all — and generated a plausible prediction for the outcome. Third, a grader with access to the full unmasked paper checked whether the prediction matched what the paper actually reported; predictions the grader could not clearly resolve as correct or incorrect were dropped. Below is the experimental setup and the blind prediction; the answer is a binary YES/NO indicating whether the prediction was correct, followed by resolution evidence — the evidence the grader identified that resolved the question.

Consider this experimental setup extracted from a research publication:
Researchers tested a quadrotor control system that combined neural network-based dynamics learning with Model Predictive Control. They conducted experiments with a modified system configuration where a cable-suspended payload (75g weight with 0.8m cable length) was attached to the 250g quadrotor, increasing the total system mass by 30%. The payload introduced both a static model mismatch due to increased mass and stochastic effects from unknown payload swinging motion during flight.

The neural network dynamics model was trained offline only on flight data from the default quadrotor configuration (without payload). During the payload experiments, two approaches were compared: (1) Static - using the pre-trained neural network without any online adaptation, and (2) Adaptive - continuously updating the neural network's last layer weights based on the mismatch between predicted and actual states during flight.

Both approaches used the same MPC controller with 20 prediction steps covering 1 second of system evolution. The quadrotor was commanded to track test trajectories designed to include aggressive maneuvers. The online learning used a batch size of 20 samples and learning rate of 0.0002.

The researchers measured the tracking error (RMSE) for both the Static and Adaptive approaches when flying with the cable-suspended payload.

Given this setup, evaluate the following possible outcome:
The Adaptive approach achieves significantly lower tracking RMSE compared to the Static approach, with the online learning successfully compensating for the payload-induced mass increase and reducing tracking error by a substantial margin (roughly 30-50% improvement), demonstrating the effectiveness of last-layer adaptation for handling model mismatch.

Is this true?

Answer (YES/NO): NO